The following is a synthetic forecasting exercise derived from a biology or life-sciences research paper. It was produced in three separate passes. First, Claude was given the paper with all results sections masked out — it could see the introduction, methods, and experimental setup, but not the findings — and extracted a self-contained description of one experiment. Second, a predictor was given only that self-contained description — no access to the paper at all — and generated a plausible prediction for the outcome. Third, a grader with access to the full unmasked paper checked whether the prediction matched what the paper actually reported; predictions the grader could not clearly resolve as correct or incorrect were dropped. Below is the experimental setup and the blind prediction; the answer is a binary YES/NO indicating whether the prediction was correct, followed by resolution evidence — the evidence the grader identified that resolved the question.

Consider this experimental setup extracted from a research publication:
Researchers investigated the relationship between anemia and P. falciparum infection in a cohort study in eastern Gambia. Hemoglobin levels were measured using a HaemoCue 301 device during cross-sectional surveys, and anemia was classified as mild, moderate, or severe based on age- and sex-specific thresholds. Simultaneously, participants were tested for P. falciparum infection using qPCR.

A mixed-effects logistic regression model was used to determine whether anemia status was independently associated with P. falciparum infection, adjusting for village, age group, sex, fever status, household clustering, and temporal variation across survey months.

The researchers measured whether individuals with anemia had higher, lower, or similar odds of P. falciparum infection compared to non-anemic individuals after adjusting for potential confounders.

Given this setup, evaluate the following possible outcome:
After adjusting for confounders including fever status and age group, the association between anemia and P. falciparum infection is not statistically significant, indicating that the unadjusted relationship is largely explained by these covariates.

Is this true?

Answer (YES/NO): NO